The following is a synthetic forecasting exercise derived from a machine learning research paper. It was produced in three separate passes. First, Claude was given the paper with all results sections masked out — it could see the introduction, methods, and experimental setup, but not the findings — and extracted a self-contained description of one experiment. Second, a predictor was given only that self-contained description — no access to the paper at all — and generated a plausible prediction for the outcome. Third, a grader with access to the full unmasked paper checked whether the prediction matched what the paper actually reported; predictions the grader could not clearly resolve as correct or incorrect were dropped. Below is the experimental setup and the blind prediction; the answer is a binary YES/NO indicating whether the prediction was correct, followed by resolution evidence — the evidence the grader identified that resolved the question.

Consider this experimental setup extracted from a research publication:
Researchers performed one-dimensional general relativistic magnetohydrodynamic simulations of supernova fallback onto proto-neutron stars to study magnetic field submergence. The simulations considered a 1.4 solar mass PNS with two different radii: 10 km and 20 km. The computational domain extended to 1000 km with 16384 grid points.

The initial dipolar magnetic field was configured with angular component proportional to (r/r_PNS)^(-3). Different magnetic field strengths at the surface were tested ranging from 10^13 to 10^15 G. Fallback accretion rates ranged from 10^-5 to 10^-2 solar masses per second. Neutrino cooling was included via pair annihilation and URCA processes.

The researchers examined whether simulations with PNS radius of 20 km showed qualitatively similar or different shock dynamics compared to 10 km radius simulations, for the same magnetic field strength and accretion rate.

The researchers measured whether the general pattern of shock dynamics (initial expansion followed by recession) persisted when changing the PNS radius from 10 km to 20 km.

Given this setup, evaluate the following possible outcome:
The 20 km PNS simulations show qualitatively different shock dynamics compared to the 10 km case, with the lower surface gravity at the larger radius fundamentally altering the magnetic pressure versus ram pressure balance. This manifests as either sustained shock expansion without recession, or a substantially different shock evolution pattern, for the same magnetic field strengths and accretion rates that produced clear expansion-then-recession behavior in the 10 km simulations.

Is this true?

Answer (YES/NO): NO